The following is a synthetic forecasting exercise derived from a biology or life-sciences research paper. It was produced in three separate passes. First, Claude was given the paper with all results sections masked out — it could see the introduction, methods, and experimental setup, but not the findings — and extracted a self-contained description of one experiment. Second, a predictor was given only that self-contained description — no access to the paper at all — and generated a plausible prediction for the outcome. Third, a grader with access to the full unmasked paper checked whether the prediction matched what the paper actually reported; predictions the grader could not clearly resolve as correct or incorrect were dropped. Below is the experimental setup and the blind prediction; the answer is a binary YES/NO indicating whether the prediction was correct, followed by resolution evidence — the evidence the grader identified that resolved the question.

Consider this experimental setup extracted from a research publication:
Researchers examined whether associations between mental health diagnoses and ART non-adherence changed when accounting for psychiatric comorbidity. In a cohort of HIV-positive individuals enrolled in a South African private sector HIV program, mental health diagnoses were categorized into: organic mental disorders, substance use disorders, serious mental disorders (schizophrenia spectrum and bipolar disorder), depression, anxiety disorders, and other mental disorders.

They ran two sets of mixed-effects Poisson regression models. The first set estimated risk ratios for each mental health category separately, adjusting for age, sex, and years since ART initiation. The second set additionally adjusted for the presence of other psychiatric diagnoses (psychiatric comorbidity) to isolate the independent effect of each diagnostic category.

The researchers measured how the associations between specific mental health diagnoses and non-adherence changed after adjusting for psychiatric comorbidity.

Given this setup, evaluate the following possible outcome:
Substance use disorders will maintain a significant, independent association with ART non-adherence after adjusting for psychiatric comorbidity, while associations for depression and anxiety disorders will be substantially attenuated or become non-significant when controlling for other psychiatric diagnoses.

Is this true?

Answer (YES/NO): NO